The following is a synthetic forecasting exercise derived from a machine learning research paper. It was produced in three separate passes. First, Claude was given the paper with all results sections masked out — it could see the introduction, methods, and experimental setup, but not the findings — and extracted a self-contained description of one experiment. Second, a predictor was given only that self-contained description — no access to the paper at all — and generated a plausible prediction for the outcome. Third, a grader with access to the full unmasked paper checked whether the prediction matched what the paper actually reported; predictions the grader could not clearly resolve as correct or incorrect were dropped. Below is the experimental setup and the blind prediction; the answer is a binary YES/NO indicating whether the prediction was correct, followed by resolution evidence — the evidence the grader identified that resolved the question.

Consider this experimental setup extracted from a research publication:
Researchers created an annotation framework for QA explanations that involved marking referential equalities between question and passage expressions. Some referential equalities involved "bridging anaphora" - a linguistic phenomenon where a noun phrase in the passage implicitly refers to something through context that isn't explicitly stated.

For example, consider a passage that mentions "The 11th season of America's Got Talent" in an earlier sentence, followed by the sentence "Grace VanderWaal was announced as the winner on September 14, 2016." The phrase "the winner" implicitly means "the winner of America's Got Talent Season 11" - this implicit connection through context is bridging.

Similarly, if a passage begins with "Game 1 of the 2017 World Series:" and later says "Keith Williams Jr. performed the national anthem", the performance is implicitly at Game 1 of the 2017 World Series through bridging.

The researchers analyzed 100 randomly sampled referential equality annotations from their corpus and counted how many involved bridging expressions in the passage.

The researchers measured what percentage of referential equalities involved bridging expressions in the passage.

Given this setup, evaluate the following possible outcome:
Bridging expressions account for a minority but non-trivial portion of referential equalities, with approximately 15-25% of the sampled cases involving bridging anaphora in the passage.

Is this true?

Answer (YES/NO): NO